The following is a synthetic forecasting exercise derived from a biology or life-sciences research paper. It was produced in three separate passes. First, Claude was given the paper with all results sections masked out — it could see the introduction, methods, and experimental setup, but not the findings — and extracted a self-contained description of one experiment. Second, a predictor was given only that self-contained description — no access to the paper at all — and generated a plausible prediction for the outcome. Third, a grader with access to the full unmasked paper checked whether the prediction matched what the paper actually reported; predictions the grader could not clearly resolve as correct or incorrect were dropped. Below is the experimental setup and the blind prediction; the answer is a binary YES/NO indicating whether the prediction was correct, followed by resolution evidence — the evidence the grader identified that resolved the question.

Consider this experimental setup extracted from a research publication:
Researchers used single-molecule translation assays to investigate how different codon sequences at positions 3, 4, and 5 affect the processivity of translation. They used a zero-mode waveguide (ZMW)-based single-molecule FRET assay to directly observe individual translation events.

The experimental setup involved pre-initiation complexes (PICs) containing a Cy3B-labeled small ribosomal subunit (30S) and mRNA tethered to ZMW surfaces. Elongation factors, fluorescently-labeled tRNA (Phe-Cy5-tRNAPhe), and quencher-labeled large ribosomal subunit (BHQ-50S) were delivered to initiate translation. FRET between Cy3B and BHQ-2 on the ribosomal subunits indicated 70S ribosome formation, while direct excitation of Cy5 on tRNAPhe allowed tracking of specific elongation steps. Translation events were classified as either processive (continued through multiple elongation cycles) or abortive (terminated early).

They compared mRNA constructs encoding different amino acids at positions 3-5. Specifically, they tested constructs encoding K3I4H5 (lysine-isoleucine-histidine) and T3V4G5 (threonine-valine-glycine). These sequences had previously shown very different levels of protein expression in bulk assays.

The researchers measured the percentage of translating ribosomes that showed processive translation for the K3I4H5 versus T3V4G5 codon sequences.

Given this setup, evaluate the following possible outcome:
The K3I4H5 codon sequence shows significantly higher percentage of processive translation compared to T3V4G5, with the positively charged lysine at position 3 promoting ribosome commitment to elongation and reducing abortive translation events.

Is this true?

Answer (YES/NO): NO